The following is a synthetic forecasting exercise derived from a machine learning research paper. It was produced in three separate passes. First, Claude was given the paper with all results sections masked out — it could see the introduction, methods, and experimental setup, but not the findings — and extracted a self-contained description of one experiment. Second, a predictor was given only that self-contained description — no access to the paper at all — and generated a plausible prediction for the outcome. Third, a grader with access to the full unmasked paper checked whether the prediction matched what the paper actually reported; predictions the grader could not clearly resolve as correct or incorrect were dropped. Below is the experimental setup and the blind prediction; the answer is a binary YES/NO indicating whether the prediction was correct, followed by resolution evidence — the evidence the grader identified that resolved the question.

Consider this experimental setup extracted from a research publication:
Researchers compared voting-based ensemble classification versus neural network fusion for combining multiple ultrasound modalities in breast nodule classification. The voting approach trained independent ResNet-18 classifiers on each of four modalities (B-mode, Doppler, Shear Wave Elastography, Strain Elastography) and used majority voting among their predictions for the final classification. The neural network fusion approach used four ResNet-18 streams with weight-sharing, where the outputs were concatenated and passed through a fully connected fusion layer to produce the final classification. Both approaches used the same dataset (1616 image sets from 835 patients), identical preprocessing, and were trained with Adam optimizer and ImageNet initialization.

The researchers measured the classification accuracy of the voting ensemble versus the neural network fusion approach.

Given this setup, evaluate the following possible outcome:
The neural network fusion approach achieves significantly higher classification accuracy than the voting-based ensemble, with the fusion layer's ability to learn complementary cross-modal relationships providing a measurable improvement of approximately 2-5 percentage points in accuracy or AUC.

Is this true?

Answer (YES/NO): YES